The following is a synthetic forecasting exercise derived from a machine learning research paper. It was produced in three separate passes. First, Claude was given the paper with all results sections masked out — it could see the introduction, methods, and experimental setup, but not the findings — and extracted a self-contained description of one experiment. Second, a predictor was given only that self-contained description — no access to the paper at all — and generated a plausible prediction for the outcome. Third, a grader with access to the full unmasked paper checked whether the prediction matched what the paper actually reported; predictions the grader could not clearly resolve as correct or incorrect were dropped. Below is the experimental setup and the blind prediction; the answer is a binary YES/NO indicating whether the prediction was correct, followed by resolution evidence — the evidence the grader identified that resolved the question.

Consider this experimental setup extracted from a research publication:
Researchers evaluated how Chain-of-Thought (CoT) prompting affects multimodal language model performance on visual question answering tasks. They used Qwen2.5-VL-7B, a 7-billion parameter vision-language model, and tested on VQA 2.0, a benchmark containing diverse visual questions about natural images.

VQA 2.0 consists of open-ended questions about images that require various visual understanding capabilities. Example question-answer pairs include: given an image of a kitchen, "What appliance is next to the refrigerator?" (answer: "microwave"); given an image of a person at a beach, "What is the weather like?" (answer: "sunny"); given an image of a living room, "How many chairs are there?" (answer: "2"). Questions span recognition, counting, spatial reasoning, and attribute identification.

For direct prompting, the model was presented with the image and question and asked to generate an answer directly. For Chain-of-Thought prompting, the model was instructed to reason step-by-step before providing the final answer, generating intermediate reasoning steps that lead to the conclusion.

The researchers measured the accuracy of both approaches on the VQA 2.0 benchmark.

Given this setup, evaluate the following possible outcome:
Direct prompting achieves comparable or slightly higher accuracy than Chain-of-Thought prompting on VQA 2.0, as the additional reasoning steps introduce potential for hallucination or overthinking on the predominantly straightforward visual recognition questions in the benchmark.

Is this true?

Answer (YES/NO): NO